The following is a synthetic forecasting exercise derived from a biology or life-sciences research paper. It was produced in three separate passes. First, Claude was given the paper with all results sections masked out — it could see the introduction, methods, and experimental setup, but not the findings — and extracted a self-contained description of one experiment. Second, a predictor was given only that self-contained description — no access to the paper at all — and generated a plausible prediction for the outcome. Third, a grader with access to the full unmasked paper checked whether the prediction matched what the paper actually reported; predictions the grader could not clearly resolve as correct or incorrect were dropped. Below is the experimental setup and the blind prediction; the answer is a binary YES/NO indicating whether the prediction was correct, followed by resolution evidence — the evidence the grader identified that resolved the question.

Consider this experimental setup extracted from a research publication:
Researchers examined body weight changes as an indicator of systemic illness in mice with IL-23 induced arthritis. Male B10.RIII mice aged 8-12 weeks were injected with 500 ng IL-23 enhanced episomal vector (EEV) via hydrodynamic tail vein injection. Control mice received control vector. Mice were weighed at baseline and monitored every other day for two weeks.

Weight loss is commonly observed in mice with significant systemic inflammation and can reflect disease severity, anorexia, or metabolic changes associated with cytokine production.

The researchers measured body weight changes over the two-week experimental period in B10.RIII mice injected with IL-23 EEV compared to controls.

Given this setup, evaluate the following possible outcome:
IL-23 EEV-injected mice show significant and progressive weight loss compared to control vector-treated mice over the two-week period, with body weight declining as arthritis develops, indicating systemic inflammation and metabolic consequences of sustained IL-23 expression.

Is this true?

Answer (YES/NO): YES